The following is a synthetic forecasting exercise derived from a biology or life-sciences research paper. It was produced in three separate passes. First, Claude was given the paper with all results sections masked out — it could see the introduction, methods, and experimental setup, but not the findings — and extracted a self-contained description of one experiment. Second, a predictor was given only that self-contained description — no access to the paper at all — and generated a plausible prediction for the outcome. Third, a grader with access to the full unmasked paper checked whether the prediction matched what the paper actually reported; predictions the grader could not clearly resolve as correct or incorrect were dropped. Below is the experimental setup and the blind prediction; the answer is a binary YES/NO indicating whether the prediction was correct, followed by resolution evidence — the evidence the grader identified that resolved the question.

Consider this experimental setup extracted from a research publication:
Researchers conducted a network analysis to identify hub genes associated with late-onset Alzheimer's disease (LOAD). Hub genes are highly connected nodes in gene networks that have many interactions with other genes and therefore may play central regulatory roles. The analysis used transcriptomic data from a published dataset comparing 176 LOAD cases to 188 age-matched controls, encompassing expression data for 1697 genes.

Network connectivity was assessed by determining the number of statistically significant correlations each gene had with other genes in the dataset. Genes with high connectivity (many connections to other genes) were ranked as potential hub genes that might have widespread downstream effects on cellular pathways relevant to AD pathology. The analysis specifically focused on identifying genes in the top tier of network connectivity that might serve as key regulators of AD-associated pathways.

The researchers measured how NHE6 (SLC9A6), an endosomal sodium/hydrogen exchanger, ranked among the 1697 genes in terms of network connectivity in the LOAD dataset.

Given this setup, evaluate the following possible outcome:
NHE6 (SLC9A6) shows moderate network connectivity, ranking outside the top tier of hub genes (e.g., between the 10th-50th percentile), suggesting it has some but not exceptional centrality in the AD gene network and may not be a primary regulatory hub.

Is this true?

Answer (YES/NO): NO